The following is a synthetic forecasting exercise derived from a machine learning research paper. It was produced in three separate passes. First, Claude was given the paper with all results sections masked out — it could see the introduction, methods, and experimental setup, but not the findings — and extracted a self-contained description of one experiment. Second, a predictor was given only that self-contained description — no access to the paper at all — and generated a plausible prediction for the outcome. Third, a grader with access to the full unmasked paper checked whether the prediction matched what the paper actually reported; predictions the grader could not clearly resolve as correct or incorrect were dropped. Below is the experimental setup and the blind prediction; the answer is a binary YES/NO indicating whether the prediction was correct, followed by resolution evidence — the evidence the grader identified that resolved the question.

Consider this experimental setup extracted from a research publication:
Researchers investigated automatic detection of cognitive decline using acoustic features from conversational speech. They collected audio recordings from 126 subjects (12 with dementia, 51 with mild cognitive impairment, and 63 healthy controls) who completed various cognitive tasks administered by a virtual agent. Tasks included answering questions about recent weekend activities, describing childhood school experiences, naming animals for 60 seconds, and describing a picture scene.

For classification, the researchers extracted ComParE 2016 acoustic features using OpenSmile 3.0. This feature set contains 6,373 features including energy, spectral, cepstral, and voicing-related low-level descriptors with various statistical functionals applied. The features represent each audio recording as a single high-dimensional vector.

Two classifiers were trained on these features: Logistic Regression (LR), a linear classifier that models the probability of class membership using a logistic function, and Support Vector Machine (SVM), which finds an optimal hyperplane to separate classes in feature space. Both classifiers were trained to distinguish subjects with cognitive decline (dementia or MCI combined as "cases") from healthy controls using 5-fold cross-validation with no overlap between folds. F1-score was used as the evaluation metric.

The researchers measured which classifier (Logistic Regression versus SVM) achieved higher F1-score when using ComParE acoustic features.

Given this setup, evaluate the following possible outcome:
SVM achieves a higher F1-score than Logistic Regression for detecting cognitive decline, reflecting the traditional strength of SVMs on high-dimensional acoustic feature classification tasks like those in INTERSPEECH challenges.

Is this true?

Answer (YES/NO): YES